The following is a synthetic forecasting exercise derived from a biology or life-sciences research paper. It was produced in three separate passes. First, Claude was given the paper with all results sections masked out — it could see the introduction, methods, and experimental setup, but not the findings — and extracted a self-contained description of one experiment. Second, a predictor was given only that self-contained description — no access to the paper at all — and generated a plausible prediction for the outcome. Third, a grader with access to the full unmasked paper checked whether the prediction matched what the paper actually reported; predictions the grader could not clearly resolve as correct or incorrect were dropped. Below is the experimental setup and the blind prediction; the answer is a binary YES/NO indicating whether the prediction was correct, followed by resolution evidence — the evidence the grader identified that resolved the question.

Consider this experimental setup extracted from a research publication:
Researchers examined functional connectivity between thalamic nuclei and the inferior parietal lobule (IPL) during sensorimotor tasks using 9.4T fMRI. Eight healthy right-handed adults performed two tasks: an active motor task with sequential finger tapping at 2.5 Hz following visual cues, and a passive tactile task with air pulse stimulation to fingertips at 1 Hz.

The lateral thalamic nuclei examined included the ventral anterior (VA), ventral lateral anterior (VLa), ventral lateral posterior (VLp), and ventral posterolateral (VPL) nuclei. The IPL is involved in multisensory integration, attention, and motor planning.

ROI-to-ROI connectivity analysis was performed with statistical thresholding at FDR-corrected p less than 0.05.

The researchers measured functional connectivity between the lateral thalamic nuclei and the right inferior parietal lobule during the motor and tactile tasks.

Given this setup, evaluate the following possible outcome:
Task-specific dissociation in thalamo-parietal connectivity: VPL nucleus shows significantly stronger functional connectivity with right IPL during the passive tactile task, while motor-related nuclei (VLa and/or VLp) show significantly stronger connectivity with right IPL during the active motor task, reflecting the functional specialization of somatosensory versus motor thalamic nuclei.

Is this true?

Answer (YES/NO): NO